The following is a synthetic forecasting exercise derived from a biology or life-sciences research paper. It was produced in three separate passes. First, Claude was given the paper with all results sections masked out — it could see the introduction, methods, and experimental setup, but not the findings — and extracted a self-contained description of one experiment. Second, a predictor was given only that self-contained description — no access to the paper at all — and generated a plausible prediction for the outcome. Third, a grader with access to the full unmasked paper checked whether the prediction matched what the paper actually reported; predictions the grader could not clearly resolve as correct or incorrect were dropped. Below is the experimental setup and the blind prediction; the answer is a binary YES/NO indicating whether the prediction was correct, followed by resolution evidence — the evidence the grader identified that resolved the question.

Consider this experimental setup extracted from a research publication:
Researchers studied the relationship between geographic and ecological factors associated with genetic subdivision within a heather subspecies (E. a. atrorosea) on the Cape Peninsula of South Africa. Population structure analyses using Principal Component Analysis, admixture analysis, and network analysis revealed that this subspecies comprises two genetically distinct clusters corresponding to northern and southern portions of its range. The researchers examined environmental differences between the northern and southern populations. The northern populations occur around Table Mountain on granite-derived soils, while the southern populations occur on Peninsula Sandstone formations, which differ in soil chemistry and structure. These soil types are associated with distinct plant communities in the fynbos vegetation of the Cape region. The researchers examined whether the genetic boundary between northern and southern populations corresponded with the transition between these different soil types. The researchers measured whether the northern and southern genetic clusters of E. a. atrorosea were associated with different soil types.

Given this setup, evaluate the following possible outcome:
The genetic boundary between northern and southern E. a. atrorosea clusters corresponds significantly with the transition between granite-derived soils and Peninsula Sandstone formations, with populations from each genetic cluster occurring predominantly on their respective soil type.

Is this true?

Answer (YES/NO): YES